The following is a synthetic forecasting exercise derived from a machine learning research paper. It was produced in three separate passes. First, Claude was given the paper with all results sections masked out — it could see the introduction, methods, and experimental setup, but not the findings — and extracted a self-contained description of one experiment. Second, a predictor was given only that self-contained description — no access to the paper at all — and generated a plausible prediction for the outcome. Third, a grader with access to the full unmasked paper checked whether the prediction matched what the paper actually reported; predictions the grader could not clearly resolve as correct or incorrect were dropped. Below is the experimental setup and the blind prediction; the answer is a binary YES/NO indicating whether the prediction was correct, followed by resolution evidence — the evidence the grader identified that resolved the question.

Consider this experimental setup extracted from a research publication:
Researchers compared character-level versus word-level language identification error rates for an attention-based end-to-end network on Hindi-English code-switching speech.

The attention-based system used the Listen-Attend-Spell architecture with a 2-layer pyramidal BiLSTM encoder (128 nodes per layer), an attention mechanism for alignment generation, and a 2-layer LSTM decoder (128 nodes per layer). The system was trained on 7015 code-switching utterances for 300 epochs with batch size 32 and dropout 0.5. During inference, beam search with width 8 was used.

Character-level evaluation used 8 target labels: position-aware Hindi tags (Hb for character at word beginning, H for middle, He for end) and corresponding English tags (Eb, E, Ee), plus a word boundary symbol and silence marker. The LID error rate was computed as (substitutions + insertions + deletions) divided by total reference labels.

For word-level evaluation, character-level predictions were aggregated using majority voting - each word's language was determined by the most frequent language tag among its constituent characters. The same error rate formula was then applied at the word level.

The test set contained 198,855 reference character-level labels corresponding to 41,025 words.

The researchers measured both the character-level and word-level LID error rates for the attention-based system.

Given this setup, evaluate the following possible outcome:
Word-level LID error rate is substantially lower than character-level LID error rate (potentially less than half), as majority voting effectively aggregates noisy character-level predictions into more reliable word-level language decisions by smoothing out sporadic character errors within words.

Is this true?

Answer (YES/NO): NO